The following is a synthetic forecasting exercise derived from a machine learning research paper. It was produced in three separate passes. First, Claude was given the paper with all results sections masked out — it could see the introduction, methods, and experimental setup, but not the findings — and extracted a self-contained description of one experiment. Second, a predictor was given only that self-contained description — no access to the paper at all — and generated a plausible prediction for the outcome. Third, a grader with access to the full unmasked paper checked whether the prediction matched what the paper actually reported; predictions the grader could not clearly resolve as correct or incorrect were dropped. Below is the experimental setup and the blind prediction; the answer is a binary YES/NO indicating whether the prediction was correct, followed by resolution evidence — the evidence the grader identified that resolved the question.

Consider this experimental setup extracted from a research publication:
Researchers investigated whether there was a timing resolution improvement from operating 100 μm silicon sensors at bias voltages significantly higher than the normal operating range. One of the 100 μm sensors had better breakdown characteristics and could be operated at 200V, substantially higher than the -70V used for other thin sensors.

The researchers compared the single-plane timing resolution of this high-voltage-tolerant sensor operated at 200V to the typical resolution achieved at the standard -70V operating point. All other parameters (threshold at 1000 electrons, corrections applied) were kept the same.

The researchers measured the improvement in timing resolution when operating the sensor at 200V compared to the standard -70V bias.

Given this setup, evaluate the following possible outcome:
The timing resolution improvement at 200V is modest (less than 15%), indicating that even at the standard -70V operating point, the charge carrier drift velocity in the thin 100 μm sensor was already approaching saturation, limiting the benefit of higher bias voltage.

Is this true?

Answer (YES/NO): NO